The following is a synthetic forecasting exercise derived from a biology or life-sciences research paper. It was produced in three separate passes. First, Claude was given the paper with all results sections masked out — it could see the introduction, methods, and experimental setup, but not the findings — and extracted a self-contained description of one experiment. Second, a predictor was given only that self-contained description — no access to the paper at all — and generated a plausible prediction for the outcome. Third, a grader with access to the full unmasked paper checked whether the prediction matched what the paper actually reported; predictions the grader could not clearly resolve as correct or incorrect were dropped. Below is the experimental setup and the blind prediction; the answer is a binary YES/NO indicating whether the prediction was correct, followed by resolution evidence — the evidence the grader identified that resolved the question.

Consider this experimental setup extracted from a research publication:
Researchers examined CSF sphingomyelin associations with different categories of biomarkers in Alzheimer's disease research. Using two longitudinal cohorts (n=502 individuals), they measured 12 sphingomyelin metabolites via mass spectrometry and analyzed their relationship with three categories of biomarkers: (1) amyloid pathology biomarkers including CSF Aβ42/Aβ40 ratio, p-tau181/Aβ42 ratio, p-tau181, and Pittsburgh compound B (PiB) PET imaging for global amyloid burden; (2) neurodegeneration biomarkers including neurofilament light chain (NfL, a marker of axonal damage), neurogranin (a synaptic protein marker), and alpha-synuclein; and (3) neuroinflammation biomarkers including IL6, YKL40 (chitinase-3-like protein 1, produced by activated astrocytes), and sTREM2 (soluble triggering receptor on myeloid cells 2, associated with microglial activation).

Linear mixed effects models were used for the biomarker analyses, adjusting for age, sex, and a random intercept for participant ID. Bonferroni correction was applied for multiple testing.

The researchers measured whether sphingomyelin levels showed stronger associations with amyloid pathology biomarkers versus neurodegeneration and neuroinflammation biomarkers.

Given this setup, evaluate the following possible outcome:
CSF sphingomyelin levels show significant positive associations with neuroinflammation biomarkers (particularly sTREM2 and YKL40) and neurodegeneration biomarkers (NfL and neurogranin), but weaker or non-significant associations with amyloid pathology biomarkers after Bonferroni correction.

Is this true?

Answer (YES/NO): YES